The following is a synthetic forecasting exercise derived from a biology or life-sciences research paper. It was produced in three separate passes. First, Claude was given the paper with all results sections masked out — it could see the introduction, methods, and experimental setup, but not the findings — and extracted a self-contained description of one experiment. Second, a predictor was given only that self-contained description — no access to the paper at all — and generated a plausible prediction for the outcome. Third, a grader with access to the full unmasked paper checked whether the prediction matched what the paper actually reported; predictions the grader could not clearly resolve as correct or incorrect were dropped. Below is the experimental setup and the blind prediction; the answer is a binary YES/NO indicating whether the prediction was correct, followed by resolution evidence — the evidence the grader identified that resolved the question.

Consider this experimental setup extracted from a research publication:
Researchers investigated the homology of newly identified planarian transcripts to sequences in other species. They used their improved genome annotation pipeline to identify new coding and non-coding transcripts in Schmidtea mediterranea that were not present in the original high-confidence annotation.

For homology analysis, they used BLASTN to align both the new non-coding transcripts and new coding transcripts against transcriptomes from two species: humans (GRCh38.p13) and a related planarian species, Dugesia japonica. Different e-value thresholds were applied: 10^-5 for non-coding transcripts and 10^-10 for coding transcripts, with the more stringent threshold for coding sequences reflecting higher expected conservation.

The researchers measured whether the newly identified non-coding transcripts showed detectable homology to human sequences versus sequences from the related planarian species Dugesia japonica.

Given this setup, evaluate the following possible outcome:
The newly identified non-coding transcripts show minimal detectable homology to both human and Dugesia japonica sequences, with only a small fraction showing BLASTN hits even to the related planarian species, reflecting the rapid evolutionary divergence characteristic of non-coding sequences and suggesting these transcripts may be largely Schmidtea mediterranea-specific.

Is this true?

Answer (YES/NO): NO